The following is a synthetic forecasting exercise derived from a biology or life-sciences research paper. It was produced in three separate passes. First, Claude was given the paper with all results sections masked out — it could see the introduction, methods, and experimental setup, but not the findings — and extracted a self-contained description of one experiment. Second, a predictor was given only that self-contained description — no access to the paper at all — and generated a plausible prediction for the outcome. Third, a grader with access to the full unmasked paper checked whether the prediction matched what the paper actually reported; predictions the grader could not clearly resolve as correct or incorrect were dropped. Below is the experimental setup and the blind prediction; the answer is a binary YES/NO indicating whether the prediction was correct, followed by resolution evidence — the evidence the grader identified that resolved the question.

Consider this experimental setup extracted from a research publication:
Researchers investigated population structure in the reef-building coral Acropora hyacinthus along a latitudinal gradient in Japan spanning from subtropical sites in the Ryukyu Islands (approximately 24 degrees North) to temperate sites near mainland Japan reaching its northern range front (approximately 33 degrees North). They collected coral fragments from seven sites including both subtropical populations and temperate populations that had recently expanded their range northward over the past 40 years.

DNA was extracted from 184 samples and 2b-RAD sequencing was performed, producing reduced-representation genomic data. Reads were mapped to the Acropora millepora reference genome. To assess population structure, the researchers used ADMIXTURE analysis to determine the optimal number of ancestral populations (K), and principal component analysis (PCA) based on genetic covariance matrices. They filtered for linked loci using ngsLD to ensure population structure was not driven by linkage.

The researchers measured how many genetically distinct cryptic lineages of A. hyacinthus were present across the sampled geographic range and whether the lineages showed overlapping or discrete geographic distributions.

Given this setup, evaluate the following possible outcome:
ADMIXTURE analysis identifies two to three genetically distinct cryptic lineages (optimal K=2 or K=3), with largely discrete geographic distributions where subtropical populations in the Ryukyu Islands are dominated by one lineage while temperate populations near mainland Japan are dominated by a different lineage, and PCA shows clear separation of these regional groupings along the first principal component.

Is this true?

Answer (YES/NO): NO